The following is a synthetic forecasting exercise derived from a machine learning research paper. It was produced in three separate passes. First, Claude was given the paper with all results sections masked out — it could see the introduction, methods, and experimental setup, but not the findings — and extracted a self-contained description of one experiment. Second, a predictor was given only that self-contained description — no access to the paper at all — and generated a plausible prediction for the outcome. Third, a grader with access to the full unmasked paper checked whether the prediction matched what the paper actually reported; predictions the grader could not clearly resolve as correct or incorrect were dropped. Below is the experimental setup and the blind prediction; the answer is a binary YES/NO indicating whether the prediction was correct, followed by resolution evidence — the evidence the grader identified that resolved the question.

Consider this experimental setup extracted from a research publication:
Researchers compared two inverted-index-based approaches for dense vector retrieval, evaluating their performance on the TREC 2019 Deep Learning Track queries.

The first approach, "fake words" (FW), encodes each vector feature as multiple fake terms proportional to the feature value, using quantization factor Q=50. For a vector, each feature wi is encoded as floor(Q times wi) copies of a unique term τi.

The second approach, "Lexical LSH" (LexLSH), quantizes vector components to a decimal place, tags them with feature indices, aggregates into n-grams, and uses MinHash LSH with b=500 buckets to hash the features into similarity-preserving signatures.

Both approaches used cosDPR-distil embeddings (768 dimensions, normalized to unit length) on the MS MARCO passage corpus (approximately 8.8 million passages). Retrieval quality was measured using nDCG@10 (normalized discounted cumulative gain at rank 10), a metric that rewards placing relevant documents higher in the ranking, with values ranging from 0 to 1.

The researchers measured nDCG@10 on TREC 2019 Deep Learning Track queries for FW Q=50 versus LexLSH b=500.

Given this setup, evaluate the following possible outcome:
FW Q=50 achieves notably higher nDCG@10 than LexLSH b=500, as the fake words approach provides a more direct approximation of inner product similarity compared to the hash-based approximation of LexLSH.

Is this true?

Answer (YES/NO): YES